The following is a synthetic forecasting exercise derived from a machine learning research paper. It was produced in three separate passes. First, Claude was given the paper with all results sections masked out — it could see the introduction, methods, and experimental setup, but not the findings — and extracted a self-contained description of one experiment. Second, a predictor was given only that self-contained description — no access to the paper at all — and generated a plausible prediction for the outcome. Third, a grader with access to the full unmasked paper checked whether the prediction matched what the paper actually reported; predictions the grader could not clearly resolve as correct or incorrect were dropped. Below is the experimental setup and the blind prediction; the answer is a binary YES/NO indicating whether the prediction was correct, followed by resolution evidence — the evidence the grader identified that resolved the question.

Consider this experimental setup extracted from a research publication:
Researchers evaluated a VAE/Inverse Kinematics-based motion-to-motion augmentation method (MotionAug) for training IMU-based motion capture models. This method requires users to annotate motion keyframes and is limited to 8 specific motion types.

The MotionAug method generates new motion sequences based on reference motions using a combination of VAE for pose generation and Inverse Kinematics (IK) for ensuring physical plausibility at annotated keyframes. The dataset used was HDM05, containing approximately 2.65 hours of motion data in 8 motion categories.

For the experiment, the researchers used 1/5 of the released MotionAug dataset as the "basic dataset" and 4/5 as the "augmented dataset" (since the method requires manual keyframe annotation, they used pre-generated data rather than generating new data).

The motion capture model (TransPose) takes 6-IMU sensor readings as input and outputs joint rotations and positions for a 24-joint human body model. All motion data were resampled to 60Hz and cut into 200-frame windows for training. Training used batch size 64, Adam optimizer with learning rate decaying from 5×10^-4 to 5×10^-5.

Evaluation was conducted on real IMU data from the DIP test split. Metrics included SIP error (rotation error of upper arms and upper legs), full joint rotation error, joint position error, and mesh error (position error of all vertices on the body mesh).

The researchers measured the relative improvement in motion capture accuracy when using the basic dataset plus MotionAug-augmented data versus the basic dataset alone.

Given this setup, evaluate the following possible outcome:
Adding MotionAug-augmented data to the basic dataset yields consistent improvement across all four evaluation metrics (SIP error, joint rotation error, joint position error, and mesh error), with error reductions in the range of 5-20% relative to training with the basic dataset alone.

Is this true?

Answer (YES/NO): YES